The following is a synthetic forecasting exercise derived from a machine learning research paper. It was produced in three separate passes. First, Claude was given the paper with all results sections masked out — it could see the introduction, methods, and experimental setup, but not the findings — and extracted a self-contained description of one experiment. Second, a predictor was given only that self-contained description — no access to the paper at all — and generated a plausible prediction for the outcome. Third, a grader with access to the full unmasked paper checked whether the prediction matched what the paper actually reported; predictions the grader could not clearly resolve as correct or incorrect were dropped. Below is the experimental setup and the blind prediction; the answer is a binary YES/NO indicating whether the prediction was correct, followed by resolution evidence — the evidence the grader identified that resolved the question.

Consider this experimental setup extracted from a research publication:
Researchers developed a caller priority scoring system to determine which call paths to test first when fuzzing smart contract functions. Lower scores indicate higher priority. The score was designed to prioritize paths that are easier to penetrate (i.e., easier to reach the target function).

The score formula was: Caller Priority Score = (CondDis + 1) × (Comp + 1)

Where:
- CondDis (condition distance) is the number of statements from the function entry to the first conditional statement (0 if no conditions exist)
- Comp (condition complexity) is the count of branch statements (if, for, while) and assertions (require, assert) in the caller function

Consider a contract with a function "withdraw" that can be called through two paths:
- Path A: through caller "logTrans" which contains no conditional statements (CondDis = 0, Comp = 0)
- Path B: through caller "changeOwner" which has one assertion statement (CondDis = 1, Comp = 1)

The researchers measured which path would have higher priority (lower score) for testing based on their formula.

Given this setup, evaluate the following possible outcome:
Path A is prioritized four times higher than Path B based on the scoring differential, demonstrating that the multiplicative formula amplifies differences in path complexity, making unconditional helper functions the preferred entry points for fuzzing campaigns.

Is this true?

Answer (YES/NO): NO